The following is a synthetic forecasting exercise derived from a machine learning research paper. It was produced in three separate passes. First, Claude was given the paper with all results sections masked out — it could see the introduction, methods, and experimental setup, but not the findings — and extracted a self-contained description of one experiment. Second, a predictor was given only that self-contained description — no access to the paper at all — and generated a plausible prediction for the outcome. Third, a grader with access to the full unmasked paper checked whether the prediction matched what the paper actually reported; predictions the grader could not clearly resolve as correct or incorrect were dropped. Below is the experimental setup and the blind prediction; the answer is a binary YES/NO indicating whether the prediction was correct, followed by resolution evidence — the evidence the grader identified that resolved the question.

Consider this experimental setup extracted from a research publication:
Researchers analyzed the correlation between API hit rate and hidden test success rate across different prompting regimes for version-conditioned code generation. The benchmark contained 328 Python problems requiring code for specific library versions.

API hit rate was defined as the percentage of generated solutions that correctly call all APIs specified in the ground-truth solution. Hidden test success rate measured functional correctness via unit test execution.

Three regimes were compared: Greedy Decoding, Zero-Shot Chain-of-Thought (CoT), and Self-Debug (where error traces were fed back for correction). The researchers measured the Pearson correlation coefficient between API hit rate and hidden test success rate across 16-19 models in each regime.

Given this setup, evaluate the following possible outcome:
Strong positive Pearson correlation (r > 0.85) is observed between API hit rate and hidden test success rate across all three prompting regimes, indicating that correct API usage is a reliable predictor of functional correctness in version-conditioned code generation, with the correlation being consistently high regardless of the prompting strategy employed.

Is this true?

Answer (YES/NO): NO